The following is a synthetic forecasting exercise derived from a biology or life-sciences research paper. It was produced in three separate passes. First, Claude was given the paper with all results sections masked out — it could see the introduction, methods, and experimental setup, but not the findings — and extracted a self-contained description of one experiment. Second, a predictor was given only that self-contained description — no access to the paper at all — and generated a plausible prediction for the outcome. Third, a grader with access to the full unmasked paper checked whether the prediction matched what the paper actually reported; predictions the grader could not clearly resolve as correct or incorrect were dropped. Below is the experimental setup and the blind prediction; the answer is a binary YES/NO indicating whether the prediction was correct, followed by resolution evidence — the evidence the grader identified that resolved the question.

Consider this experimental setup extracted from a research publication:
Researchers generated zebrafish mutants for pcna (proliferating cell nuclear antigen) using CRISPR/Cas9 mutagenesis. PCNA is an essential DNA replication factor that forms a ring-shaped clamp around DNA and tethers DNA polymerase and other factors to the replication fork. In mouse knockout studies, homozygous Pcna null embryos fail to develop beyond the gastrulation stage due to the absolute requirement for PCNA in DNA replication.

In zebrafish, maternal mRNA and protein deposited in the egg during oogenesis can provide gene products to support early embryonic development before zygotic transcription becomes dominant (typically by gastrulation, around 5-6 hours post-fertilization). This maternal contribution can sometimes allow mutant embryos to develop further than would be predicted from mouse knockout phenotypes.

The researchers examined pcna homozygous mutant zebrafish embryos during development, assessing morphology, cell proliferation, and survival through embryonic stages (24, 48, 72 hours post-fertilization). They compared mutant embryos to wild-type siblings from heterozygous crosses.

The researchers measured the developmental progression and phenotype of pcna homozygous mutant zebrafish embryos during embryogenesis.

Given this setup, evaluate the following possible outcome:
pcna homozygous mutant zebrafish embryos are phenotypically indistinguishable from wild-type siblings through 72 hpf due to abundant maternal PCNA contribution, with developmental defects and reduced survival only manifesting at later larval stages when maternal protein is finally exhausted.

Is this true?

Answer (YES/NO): NO